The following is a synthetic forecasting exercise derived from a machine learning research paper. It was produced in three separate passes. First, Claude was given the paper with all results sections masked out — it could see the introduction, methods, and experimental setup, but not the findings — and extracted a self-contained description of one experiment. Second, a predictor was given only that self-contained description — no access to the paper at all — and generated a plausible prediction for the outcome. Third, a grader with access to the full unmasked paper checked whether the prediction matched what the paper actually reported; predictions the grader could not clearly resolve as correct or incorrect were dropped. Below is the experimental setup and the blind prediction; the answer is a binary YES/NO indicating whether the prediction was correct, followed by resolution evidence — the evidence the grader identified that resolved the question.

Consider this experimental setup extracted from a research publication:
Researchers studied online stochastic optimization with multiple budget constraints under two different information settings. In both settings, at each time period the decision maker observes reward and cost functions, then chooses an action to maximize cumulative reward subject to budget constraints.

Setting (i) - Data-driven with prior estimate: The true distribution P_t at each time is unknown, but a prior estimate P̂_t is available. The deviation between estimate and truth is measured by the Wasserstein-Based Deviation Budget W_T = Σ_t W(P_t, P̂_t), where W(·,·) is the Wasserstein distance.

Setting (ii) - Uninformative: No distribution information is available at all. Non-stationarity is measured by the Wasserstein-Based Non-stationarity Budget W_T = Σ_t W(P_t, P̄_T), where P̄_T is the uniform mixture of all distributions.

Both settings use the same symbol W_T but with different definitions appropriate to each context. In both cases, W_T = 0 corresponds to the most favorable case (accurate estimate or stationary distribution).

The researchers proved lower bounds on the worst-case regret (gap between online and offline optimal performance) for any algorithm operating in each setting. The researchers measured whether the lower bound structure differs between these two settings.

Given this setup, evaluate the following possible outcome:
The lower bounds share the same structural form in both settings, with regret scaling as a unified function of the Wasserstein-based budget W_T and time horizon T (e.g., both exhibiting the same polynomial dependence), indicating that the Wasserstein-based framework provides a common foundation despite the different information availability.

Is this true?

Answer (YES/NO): YES